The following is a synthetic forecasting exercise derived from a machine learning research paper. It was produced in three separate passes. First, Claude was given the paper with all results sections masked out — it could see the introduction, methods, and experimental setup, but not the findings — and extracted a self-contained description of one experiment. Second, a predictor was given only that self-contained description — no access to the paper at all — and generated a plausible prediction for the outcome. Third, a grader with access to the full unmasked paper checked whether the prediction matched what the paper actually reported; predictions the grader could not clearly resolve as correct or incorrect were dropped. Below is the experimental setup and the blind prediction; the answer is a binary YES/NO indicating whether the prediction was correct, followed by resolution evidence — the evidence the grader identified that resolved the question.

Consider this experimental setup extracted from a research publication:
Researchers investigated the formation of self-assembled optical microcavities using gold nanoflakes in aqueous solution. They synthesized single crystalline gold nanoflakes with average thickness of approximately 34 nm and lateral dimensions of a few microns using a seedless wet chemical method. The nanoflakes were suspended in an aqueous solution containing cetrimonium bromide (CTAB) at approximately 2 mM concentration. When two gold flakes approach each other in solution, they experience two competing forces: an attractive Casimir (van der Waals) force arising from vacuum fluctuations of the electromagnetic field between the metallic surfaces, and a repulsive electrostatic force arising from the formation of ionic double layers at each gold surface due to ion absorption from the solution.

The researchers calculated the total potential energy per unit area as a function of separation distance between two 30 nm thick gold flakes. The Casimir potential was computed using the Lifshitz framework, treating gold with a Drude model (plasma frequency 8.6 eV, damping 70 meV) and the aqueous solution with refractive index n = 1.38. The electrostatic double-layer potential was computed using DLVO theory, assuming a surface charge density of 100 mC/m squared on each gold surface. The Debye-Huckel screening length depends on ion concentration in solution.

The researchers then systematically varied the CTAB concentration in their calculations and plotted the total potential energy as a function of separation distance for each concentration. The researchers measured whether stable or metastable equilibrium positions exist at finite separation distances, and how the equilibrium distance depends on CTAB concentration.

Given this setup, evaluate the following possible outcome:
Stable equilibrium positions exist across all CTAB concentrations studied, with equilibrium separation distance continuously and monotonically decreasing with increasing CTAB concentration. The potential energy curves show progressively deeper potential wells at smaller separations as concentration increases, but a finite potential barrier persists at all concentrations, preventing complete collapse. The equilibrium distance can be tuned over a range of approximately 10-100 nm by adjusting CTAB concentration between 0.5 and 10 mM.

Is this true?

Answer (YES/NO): NO